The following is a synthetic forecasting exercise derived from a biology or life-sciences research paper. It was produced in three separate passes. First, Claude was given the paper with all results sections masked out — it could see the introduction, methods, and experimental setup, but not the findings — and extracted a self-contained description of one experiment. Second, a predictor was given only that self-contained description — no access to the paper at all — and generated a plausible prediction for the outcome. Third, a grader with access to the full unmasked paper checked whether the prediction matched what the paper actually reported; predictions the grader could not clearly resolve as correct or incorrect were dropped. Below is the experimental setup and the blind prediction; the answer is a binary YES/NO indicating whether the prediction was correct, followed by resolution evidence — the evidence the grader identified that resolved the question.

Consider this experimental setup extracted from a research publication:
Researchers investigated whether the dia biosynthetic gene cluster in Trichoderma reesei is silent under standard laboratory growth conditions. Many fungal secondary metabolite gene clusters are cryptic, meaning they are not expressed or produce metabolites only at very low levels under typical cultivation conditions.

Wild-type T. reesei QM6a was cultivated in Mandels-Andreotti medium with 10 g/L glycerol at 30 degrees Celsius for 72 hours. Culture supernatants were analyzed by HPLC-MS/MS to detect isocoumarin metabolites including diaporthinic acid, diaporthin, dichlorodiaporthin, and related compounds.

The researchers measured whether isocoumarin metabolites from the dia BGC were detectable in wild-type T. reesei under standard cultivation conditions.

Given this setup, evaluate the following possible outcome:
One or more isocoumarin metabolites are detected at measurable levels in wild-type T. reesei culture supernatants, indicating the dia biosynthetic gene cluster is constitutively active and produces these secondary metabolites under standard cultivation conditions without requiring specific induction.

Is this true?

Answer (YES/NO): NO